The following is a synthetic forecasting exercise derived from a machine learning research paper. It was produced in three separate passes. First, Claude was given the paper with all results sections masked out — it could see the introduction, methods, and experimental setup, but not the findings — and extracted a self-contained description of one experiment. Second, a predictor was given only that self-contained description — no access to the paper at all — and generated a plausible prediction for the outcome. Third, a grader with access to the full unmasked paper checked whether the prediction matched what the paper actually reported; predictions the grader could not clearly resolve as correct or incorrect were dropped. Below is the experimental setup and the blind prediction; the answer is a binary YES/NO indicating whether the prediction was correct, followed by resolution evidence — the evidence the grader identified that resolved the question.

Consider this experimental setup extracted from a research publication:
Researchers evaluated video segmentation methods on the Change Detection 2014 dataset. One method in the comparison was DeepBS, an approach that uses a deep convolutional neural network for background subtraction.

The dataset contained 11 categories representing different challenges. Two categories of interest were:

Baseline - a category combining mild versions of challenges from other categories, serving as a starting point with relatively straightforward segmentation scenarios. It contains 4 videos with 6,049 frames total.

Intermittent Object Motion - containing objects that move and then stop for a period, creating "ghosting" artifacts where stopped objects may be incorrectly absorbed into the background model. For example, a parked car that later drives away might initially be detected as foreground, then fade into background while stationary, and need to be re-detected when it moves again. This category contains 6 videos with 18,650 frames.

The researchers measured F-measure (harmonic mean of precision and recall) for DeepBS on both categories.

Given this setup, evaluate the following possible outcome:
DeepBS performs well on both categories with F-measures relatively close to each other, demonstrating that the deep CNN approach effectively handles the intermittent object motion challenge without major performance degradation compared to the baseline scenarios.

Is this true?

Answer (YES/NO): NO